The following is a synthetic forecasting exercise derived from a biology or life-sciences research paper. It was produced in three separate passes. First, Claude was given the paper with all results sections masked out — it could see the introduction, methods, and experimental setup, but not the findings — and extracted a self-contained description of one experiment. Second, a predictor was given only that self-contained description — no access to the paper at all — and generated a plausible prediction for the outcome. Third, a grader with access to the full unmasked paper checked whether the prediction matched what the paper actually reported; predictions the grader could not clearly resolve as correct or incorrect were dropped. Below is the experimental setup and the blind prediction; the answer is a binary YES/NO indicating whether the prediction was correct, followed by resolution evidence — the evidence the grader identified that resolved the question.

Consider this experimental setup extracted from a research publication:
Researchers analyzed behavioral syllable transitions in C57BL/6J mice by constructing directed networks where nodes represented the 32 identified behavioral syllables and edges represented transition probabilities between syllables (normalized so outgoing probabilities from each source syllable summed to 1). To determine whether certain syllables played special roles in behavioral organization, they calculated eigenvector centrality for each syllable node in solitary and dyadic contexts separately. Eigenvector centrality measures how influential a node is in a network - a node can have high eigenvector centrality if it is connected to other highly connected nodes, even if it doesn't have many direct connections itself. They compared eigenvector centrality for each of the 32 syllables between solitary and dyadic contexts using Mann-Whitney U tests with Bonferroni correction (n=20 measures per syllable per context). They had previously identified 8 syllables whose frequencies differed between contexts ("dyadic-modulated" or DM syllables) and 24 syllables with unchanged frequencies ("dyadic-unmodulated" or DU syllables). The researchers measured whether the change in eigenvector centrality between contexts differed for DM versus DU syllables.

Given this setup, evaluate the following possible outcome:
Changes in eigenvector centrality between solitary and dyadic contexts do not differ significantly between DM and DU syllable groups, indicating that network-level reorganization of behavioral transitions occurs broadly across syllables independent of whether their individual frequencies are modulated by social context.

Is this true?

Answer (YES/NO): NO